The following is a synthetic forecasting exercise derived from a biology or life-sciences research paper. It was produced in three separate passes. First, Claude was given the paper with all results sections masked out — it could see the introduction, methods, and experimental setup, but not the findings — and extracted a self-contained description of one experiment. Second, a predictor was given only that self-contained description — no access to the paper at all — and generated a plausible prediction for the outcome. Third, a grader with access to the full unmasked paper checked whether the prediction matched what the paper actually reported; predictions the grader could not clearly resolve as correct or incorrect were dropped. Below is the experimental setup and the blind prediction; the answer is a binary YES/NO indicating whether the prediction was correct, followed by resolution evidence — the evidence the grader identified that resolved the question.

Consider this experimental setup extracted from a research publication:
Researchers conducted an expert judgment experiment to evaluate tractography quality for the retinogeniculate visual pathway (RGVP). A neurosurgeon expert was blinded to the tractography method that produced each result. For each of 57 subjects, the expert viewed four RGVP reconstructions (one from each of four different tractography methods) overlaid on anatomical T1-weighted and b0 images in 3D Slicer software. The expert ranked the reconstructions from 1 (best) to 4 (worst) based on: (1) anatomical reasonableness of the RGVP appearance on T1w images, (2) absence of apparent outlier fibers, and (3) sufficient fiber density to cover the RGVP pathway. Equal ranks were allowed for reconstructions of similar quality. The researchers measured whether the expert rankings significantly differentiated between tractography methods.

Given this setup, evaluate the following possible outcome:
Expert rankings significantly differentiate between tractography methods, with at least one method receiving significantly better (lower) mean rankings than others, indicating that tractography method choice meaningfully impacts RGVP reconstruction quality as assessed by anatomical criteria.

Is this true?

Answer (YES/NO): YES